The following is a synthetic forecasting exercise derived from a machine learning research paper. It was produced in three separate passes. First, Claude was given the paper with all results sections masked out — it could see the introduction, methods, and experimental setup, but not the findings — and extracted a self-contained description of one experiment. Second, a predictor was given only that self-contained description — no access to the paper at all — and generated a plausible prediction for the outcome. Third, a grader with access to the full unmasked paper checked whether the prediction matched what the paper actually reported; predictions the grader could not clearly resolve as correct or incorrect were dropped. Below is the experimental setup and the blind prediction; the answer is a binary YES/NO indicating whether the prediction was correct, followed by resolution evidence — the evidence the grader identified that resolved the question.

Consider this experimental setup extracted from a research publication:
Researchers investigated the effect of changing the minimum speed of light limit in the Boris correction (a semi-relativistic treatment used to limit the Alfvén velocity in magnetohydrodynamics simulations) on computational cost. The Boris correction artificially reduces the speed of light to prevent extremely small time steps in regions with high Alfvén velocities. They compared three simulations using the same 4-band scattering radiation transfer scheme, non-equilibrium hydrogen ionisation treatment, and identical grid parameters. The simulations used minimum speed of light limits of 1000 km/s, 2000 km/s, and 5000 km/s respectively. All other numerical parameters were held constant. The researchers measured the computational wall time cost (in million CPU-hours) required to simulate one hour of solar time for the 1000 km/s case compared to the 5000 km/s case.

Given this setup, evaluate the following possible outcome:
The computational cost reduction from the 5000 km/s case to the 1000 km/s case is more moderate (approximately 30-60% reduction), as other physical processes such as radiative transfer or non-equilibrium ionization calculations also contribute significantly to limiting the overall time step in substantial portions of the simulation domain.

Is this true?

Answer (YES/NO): NO